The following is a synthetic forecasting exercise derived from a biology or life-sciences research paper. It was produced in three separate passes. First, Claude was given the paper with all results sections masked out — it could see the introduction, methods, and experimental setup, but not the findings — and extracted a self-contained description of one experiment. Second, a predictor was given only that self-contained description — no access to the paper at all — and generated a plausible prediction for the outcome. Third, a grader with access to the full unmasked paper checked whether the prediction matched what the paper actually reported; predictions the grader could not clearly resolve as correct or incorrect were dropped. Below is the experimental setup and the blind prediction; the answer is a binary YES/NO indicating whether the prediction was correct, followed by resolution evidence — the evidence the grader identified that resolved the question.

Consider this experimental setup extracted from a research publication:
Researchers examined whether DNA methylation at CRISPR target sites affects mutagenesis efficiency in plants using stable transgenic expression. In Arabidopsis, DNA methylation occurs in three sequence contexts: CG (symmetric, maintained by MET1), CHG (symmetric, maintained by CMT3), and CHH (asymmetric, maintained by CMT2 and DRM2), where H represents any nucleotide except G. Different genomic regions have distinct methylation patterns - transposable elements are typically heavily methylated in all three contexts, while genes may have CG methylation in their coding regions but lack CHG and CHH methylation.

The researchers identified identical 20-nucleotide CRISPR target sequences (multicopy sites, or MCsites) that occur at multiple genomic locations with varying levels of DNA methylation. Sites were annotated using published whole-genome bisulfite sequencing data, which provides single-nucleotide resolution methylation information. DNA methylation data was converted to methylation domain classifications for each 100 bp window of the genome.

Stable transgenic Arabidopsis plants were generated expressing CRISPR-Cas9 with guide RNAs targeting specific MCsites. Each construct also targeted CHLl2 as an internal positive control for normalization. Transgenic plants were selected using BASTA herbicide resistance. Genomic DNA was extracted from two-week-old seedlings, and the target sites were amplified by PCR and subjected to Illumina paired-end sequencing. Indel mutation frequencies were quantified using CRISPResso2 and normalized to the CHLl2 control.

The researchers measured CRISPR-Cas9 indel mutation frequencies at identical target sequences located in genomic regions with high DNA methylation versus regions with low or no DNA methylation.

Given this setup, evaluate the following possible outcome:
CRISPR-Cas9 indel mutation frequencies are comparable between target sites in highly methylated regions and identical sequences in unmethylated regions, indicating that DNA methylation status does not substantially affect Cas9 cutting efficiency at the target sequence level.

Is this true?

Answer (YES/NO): NO